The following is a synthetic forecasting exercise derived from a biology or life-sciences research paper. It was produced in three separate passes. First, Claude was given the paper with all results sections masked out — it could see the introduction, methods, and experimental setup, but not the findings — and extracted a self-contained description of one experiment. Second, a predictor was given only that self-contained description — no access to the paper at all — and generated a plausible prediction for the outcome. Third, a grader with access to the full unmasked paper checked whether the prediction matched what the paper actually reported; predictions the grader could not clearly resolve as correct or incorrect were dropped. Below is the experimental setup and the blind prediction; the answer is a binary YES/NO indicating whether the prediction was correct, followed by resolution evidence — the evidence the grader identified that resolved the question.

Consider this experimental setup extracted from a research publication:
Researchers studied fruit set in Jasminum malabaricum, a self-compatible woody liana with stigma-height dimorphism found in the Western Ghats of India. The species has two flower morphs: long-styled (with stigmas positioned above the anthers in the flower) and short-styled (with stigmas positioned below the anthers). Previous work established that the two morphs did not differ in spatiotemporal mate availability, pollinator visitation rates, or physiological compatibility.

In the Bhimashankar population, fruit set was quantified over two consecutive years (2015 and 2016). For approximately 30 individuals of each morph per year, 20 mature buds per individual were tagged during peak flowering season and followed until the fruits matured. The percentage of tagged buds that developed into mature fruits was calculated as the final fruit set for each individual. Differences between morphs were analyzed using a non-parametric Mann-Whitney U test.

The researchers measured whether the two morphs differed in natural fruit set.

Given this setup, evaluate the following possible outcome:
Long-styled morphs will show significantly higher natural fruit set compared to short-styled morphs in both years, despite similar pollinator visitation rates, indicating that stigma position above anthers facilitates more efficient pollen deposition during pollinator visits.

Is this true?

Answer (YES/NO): NO